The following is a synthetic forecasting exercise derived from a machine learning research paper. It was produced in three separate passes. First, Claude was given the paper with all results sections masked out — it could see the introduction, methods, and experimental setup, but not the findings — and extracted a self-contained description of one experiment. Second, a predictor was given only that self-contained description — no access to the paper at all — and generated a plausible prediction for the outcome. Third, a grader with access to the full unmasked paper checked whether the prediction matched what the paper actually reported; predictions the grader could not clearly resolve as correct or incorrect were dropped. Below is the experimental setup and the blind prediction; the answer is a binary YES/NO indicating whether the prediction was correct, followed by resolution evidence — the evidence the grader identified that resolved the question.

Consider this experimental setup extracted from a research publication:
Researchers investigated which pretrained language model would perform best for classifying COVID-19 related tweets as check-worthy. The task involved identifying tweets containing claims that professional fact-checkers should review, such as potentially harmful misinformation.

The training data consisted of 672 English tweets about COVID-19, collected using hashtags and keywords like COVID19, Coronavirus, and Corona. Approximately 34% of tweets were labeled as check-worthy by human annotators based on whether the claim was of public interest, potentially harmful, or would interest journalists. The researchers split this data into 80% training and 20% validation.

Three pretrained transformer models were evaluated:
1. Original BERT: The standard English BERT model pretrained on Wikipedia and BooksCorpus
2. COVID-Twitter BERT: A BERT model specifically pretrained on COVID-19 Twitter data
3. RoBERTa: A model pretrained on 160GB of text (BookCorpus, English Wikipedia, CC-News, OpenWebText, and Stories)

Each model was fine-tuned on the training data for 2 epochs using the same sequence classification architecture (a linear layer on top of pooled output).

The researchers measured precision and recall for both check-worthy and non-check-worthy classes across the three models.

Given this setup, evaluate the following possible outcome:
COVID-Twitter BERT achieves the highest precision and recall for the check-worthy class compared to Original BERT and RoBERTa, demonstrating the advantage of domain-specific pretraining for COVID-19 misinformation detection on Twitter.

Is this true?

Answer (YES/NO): NO